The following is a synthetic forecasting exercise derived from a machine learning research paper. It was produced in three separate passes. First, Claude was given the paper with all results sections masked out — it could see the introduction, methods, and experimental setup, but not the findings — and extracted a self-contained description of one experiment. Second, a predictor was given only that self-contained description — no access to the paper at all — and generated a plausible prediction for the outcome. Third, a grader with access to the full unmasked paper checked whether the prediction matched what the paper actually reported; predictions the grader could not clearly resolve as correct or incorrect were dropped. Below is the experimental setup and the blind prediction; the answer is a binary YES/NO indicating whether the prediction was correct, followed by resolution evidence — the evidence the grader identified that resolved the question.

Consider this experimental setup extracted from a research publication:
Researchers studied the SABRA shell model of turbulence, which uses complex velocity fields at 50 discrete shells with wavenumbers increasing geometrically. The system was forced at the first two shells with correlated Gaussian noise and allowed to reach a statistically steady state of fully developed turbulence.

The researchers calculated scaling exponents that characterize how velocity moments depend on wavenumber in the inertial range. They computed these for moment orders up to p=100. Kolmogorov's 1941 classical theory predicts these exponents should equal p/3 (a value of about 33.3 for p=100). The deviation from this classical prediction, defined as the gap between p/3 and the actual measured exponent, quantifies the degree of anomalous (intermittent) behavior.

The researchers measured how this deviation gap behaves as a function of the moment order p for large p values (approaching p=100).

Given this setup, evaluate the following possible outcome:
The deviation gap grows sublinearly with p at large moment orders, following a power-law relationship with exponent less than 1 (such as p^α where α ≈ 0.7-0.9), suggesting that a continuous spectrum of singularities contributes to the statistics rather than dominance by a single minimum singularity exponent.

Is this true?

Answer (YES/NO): NO